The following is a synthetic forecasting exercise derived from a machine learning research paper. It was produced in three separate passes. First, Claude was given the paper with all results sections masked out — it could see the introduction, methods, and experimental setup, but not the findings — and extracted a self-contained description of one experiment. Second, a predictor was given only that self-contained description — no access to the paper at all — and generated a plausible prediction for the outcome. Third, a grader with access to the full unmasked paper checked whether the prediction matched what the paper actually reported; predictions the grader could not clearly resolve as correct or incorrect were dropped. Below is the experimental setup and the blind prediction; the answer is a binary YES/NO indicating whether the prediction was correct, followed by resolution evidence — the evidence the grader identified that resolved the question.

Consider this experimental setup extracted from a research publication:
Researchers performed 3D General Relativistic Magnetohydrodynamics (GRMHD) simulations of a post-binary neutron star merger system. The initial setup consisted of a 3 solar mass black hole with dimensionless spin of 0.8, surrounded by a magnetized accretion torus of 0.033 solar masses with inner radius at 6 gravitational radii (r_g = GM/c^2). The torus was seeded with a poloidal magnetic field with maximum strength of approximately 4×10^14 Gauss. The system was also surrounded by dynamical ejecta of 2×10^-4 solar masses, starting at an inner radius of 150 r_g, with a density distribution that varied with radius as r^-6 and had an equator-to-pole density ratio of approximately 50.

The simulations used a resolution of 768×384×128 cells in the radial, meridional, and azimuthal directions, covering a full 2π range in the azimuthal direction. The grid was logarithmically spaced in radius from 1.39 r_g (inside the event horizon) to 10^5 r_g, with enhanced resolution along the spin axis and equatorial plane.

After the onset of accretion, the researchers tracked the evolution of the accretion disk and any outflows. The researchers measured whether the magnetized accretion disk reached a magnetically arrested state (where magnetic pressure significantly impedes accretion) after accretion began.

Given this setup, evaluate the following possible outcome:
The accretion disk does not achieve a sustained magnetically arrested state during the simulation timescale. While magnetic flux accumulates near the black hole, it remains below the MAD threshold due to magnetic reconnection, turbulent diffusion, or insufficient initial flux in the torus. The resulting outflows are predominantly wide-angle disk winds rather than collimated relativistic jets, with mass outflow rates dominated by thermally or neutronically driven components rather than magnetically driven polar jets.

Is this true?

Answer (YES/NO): NO